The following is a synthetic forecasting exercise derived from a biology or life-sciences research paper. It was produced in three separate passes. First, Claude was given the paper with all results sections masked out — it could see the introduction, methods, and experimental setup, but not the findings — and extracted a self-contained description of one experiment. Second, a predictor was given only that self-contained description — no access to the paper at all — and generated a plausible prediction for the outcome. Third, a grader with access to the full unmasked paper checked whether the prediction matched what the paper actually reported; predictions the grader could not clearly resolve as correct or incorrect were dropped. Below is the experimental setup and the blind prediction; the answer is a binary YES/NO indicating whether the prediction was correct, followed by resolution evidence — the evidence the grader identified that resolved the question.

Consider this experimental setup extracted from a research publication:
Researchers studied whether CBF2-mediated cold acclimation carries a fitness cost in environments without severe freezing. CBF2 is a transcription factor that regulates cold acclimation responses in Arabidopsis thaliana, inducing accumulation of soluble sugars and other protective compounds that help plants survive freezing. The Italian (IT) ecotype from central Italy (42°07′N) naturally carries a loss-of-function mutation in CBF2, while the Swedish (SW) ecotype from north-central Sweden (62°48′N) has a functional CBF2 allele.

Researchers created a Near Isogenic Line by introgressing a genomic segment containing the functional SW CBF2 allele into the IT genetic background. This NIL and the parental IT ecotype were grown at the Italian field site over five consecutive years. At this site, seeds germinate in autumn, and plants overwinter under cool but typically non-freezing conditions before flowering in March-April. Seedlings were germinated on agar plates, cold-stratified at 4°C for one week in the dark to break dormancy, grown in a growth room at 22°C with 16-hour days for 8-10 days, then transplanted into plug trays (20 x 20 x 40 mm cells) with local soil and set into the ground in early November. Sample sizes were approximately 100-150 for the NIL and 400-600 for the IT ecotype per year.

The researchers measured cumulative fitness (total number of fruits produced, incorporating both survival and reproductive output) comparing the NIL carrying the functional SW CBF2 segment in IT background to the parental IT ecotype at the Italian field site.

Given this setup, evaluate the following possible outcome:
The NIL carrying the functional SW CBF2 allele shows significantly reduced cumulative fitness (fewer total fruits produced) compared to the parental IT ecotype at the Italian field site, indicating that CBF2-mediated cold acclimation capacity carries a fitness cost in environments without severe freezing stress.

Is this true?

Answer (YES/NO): YES